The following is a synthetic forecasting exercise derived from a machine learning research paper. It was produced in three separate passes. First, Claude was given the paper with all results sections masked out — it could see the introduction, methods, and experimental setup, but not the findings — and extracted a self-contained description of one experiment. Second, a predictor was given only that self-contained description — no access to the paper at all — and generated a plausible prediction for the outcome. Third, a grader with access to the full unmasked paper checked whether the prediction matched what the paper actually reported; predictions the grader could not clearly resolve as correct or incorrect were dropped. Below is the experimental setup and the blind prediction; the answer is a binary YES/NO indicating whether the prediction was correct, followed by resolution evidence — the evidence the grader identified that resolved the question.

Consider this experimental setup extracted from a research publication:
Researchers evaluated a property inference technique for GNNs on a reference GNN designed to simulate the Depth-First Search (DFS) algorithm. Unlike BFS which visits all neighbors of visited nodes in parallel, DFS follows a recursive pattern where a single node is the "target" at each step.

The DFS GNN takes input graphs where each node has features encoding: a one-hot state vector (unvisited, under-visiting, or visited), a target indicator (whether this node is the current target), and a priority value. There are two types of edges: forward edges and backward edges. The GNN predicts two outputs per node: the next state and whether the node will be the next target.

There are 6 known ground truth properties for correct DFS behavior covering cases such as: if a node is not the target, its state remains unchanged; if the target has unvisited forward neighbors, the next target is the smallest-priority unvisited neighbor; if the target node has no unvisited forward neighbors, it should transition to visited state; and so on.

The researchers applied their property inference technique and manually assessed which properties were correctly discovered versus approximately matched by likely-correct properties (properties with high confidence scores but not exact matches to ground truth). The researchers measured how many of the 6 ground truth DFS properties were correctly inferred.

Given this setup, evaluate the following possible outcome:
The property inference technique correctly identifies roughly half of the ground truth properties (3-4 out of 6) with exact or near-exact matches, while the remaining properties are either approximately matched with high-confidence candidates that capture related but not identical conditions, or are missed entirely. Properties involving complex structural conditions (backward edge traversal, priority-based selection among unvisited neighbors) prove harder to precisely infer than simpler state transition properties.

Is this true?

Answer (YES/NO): NO